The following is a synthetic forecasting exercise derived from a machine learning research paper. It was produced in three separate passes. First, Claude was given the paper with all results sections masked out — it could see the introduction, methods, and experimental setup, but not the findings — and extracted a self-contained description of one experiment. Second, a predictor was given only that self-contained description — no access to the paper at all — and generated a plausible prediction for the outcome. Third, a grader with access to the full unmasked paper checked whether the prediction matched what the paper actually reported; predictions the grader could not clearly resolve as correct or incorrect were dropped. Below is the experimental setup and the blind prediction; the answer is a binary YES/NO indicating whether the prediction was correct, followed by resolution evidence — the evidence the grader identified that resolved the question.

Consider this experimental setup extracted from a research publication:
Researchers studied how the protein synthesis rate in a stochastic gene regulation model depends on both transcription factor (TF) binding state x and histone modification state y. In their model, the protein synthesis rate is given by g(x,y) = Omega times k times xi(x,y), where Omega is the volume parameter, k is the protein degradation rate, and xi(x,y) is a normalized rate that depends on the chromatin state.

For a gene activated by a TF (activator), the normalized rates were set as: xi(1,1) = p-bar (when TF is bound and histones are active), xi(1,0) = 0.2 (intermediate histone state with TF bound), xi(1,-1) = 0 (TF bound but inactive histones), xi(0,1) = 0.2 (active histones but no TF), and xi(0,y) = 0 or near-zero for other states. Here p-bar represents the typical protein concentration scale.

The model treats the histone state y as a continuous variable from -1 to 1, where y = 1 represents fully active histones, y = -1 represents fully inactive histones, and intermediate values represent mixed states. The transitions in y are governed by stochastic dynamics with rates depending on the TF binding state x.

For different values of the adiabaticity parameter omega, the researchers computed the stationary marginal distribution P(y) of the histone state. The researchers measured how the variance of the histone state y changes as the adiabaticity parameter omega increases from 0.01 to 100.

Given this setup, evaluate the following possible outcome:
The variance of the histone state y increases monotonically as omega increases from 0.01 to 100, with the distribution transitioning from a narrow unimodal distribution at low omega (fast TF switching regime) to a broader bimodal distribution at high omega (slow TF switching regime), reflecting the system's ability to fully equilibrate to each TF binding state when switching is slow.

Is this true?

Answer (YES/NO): NO